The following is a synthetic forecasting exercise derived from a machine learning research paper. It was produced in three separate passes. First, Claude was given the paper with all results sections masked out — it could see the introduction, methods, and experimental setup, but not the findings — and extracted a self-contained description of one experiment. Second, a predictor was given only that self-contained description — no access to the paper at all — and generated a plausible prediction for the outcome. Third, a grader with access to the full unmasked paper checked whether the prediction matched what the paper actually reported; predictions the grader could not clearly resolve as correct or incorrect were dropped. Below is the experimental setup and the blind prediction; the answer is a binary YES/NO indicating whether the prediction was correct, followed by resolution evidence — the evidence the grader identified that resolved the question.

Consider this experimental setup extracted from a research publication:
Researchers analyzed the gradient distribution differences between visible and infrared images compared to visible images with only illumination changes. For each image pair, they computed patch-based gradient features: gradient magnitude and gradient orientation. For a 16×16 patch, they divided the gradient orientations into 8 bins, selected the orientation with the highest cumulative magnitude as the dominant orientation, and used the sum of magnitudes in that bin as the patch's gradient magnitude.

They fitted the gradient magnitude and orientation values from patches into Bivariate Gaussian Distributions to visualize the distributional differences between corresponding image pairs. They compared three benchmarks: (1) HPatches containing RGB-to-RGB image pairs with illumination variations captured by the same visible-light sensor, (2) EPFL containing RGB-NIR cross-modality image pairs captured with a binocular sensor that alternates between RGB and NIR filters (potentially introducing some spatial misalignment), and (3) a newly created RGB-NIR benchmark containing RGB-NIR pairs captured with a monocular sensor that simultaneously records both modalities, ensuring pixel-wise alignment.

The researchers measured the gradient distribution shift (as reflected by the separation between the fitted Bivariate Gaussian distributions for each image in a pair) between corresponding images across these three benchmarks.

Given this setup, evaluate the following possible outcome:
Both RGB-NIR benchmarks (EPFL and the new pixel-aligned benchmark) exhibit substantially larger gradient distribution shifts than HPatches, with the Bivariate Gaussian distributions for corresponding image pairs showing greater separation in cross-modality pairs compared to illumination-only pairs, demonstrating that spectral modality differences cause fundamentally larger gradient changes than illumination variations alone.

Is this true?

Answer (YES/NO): YES